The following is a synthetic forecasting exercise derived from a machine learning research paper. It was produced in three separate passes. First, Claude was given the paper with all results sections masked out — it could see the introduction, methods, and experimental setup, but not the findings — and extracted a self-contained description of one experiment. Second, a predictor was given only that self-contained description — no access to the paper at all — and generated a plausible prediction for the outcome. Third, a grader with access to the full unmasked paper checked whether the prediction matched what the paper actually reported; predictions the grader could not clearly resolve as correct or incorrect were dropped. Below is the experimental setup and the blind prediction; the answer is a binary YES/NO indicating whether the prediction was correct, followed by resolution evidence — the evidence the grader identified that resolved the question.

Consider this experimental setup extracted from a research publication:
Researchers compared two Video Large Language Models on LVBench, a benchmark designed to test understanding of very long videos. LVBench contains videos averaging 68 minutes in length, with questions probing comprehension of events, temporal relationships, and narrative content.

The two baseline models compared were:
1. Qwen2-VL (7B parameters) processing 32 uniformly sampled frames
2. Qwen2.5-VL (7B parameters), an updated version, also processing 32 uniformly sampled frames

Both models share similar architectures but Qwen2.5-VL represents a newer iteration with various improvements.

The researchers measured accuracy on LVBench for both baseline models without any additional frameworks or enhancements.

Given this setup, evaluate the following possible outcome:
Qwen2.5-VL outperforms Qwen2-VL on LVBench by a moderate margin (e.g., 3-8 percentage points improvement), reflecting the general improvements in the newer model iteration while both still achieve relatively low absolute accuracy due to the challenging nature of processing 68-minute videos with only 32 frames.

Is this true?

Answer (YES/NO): NO